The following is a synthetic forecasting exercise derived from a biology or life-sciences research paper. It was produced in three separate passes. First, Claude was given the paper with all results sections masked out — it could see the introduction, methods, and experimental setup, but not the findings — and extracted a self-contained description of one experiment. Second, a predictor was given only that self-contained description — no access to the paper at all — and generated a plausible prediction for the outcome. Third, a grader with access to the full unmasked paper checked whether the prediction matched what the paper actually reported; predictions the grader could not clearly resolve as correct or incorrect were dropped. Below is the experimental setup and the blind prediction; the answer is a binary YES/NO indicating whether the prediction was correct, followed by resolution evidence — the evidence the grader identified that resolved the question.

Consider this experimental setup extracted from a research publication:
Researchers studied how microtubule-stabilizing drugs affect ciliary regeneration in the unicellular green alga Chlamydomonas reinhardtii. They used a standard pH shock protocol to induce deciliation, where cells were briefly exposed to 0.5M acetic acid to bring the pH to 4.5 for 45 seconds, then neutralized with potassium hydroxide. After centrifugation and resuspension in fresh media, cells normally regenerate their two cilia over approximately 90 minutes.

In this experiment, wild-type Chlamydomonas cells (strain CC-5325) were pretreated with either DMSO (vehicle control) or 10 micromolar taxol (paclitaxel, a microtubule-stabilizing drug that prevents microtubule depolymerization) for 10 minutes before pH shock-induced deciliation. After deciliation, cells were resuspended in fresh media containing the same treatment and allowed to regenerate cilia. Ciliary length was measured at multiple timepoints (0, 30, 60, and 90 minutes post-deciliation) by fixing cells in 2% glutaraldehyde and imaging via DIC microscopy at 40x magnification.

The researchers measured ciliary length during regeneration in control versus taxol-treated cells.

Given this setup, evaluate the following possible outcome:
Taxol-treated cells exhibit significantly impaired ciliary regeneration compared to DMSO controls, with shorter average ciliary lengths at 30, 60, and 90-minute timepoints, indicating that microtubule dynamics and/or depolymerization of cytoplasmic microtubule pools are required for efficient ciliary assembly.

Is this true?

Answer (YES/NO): NO